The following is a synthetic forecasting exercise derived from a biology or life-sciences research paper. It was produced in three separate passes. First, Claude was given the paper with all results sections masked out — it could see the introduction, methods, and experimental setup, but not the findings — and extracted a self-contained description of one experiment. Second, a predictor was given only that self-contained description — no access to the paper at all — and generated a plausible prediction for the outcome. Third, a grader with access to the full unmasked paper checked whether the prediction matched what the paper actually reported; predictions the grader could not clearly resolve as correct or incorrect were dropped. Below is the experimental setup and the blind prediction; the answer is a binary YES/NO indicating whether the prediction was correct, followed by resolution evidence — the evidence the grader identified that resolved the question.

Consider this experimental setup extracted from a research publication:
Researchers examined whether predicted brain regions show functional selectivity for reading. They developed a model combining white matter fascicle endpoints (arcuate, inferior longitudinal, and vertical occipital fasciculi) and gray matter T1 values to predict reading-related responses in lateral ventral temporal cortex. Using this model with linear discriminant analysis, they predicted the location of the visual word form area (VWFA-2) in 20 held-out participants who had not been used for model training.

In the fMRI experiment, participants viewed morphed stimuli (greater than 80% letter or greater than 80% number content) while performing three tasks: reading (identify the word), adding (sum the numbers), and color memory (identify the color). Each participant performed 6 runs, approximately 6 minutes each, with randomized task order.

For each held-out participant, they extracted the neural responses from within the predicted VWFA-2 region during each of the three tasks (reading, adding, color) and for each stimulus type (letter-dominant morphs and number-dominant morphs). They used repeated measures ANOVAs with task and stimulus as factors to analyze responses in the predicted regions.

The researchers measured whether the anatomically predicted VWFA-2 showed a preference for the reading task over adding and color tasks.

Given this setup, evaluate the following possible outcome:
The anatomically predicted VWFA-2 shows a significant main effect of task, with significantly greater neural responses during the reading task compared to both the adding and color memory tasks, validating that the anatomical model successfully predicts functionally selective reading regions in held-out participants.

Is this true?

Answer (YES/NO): YES